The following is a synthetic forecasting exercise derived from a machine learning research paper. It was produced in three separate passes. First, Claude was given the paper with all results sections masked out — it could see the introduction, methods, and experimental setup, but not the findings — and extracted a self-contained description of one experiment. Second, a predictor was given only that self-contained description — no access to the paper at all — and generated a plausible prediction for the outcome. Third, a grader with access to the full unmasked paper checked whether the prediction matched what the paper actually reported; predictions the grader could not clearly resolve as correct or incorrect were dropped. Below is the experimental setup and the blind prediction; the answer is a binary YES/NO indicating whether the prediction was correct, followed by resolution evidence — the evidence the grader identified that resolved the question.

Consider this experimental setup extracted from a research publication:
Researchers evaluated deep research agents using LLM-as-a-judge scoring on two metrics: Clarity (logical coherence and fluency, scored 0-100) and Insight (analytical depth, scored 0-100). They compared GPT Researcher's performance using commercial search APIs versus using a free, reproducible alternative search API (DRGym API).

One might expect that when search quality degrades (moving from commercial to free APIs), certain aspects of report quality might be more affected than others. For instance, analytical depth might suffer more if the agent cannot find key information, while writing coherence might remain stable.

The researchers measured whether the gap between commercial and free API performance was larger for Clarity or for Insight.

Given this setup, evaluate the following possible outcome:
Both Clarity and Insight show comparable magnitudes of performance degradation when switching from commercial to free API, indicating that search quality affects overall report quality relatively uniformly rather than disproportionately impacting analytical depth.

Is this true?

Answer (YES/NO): NO